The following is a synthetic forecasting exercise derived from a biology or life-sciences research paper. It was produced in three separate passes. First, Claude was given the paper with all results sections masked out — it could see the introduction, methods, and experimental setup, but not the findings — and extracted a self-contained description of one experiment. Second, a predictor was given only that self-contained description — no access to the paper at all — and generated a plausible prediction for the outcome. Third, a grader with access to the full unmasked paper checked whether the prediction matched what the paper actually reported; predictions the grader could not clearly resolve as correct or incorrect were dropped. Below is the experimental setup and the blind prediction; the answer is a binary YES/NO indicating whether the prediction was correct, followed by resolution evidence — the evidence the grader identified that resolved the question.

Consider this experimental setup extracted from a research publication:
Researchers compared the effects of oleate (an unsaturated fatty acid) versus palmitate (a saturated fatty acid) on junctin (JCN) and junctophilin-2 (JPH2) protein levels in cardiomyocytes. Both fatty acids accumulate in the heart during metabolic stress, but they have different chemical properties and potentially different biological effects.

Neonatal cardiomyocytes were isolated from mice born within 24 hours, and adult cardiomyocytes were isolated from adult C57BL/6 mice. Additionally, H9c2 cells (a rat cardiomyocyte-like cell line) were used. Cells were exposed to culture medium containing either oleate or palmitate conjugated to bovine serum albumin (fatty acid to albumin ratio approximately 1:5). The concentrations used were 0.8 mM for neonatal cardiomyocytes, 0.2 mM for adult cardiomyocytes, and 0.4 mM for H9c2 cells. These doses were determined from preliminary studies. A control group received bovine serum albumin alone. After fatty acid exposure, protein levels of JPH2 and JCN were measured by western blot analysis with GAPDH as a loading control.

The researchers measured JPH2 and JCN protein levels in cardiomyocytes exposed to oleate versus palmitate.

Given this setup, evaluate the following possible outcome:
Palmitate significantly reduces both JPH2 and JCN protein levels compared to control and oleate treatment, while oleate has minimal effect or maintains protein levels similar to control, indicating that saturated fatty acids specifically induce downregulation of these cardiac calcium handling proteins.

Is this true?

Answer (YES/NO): YES